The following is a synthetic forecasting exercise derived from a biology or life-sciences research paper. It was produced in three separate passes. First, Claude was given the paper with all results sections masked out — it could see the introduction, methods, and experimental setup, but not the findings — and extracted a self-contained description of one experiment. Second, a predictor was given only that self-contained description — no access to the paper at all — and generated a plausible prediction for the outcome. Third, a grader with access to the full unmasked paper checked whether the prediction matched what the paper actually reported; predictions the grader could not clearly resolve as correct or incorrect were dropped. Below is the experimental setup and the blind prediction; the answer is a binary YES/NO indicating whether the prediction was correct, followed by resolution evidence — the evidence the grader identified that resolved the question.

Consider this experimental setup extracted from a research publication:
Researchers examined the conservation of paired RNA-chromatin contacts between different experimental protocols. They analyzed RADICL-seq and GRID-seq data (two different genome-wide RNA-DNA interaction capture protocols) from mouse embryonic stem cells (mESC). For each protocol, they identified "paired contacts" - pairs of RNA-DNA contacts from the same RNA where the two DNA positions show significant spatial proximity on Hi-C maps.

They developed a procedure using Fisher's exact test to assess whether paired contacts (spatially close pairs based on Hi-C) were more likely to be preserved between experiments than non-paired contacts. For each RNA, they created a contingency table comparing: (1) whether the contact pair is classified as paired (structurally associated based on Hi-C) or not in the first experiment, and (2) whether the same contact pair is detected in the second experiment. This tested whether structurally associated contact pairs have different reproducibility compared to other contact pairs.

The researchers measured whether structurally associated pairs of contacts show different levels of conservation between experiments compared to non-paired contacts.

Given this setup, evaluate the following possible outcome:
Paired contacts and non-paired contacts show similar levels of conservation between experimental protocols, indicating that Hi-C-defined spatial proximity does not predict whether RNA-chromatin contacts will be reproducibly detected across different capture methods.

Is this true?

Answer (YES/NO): NO